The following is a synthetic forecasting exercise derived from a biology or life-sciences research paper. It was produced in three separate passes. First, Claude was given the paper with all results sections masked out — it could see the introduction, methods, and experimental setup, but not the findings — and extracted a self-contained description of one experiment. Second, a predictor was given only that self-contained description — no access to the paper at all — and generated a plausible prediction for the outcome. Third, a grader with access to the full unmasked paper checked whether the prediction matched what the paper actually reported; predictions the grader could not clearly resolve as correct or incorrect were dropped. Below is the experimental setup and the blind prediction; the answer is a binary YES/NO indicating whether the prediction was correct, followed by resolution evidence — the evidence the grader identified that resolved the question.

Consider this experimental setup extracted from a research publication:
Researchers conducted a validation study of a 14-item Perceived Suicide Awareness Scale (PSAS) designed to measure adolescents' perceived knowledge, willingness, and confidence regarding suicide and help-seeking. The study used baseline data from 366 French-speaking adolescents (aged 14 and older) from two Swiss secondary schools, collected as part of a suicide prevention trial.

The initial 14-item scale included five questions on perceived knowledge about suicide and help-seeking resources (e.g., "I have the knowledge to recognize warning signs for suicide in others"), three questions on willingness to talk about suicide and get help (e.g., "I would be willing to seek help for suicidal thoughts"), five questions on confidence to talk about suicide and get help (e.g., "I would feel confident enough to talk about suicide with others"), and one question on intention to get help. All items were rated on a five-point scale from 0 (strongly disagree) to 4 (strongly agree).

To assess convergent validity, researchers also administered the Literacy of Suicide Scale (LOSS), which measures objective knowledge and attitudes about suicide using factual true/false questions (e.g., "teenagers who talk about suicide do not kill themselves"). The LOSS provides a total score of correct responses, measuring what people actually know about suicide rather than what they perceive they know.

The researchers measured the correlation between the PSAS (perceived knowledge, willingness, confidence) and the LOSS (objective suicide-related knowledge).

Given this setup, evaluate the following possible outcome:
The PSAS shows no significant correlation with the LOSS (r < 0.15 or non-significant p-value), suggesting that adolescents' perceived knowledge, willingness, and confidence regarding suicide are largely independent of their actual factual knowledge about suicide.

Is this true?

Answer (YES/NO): YES